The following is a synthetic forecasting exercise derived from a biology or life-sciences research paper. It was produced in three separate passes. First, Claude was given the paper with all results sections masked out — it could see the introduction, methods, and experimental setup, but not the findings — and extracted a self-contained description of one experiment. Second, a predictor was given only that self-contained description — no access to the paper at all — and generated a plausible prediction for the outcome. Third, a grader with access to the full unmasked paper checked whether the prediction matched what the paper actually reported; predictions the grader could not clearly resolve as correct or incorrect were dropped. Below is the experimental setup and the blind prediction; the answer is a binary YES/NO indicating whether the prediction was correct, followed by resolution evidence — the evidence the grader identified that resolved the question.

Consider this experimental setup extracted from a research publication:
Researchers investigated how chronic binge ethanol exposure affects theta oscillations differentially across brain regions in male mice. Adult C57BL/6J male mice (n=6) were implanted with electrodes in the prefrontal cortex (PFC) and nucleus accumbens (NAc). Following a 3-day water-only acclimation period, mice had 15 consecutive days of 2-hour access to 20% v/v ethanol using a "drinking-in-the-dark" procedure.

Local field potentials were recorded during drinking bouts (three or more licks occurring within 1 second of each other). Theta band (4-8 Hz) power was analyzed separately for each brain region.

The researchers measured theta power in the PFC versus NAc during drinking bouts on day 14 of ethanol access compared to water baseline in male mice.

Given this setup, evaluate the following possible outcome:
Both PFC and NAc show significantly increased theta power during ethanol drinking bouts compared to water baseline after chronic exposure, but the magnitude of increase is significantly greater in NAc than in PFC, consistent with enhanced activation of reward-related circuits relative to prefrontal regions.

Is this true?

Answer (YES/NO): NO